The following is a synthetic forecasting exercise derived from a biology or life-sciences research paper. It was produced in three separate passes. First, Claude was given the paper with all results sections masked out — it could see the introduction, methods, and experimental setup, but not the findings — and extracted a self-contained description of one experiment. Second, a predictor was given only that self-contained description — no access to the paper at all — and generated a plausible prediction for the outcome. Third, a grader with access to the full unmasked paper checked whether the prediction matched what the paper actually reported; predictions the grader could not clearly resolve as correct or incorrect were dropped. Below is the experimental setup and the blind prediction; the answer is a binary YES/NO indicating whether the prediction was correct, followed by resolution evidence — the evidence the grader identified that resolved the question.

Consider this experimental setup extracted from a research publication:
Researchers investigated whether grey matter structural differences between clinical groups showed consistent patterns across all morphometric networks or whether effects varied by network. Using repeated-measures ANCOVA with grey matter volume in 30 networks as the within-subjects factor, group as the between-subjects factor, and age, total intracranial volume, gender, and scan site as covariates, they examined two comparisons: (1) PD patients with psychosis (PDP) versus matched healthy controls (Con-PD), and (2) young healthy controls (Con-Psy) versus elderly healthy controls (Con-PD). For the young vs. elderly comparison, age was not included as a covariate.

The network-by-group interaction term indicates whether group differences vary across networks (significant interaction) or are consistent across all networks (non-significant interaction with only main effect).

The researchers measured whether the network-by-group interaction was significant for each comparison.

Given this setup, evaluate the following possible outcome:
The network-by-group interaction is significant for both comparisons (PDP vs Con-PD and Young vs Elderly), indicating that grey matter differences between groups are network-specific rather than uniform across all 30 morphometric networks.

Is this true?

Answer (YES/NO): NO